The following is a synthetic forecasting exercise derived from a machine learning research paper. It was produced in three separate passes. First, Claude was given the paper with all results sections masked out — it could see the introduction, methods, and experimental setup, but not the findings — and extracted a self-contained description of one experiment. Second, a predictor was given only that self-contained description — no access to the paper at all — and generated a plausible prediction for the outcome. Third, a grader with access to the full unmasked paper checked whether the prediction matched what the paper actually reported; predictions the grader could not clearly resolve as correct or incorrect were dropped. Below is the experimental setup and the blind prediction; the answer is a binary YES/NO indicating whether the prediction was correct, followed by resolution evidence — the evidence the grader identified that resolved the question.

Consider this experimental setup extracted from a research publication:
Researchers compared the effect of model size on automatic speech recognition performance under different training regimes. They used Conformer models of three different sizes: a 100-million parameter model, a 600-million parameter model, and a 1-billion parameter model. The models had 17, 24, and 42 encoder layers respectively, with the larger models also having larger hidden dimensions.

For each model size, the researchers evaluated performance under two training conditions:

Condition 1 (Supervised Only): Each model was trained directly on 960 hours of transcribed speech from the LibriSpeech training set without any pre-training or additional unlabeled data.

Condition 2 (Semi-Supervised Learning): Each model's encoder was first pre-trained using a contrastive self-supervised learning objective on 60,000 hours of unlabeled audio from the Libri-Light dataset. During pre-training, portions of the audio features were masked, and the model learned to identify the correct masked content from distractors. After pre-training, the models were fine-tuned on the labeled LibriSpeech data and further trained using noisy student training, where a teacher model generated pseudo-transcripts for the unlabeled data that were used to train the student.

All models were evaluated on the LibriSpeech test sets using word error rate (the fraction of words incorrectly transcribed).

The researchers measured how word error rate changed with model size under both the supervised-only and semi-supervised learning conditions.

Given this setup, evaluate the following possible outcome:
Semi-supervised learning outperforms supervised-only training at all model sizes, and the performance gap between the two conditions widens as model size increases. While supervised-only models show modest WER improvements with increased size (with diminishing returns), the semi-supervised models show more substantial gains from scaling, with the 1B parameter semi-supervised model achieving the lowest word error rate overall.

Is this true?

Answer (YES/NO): NO